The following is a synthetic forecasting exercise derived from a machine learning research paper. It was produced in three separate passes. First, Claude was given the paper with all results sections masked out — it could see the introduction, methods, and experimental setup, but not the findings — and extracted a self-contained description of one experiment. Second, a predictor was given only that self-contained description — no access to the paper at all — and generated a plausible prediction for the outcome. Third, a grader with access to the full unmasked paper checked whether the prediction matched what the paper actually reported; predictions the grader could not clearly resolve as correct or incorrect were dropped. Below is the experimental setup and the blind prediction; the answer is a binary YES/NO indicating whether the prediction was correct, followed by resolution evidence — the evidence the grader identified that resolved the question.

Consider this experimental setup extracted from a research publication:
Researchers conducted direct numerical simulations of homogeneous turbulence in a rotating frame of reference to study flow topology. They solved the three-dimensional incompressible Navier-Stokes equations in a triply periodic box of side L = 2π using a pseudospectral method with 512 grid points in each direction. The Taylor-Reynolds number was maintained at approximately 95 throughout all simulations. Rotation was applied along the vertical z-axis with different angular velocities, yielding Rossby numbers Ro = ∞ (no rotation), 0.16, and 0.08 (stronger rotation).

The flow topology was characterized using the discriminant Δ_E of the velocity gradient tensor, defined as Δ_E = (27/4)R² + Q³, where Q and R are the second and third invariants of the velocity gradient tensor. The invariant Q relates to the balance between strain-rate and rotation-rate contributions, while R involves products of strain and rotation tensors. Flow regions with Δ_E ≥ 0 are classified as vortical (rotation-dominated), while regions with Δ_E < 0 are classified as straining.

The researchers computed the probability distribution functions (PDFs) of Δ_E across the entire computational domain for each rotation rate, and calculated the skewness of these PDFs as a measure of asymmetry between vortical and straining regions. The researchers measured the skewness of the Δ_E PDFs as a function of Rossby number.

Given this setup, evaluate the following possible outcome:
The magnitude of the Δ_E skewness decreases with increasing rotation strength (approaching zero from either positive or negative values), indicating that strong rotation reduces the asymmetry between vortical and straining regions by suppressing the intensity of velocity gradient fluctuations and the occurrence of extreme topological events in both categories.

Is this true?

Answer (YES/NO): YES